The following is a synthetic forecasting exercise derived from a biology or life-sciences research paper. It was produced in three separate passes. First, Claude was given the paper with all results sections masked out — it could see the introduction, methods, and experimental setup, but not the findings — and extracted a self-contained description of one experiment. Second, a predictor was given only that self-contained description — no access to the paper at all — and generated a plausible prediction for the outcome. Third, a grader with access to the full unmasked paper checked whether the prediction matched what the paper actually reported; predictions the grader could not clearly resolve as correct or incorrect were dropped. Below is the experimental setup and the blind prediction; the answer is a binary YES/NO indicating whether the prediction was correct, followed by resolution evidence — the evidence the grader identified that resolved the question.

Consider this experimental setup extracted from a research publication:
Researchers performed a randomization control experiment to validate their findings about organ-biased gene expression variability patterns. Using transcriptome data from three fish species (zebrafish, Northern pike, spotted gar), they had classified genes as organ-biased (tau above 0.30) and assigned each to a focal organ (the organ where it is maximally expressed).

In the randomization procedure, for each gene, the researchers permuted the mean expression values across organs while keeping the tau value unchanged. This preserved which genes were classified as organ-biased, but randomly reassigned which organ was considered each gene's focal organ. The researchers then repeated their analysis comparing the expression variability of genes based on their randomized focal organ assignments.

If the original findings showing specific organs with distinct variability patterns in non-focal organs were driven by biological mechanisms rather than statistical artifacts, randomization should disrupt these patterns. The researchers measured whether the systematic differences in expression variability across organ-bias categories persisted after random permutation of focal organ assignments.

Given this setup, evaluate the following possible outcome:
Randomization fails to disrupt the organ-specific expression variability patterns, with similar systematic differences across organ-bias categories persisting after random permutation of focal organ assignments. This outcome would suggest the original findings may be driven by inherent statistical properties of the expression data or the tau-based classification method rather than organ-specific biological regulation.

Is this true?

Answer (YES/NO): NO